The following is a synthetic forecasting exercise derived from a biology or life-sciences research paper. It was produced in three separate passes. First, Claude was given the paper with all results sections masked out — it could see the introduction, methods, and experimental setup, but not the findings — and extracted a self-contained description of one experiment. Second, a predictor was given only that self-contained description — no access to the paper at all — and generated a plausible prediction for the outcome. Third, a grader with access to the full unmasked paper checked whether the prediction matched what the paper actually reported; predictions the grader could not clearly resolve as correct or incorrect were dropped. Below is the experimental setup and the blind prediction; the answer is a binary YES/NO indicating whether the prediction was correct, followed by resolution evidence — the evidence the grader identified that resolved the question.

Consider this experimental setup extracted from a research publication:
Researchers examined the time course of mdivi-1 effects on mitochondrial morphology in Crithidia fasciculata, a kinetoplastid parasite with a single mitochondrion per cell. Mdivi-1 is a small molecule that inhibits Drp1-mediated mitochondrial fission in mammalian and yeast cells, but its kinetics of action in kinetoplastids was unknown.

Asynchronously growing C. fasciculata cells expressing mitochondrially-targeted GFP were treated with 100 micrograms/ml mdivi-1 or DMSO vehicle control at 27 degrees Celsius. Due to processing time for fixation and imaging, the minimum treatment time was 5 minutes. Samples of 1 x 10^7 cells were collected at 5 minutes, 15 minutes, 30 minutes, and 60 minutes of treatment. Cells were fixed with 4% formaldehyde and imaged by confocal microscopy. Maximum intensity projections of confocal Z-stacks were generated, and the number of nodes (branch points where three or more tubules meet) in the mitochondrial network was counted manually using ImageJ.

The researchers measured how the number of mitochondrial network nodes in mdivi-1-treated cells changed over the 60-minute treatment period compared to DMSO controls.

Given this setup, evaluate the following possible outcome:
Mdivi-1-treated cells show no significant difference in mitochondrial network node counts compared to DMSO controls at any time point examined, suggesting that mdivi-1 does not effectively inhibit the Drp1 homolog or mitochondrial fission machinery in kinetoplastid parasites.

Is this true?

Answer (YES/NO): YES